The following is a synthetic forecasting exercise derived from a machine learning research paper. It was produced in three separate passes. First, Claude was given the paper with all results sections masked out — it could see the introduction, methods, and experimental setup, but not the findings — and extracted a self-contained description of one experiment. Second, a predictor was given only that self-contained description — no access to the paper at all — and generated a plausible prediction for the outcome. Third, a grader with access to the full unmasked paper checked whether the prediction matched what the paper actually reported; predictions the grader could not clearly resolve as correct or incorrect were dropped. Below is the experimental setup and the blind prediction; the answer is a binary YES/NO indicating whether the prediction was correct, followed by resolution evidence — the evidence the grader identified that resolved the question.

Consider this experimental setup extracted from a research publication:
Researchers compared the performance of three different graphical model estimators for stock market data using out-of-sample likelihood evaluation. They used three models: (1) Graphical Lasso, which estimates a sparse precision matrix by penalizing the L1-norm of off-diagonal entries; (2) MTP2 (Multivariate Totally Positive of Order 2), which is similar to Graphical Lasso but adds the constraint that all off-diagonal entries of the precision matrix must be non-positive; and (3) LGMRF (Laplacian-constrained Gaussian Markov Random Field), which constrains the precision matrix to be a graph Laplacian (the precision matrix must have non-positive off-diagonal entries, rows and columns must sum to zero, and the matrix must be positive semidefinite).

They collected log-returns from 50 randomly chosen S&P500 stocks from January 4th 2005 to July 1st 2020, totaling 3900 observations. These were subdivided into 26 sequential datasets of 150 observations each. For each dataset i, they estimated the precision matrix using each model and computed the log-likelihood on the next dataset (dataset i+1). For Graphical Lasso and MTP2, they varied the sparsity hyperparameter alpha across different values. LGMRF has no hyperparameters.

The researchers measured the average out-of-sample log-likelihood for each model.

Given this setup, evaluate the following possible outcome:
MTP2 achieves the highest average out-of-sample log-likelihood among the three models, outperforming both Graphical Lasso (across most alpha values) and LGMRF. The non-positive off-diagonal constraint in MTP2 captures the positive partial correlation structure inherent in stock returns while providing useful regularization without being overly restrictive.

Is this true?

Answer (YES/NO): NO